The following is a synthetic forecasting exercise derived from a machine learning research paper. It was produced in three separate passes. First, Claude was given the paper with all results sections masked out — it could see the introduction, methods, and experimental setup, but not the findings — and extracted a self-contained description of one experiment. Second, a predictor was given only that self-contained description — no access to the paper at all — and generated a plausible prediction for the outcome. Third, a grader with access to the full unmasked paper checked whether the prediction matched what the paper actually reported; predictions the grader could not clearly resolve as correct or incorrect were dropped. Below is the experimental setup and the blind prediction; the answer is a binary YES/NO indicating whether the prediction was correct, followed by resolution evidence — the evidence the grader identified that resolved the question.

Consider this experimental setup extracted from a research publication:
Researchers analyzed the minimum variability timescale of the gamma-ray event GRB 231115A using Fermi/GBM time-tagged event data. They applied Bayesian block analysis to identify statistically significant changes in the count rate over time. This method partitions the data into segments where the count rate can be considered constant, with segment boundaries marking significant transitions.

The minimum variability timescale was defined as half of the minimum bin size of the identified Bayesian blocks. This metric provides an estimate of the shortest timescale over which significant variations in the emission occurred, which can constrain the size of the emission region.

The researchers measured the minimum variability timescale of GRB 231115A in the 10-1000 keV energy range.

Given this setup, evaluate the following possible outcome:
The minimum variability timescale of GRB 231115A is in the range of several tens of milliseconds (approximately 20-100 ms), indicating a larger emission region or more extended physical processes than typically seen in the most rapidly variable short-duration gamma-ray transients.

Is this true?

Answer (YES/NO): NO